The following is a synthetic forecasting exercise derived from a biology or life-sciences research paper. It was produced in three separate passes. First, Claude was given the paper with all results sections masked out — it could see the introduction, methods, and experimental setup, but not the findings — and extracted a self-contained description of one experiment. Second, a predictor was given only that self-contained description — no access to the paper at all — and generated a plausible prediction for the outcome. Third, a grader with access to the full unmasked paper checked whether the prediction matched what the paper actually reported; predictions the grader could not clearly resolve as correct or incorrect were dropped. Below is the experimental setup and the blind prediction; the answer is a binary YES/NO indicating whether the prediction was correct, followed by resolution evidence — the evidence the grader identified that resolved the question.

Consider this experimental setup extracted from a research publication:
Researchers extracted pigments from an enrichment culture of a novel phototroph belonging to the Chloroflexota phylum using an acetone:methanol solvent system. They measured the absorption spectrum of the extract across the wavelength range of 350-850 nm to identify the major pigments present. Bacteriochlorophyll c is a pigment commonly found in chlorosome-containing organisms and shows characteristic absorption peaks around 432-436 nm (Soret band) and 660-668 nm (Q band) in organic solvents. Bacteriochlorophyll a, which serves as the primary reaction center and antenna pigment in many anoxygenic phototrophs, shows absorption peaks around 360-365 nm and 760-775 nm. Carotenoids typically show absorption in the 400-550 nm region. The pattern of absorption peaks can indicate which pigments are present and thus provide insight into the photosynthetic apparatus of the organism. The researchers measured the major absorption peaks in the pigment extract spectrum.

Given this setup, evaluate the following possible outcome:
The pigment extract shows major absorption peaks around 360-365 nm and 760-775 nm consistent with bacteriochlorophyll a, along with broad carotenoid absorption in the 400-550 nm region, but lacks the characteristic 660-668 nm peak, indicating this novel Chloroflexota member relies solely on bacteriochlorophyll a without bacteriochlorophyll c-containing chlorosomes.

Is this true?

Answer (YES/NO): NO